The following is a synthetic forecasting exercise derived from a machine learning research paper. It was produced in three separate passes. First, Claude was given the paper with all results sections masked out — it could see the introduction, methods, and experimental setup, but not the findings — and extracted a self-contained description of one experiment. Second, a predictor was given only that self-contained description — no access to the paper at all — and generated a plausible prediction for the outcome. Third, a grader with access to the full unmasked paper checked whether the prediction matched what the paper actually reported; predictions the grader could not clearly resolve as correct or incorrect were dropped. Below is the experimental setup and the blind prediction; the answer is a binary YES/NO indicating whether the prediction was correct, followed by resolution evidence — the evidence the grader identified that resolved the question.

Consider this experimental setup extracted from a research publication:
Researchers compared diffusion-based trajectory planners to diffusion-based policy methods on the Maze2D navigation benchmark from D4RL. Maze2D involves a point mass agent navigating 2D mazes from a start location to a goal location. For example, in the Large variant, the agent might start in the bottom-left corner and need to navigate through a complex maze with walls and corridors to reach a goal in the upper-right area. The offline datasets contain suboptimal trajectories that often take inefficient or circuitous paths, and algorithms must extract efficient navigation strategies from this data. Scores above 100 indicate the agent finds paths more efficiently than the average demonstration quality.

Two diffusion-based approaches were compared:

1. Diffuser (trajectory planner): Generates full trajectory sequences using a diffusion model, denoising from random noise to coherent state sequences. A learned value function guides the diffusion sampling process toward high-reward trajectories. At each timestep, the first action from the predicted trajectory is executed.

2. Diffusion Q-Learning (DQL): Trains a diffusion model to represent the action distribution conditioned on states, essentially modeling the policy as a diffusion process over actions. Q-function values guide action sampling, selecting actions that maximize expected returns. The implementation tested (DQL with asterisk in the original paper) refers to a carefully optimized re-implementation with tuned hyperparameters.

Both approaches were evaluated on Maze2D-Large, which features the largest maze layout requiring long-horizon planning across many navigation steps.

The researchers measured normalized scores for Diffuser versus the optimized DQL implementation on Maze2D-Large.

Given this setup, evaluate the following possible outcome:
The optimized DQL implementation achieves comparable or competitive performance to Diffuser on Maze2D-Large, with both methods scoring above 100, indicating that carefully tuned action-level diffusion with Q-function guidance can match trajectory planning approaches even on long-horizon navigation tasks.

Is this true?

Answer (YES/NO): NO